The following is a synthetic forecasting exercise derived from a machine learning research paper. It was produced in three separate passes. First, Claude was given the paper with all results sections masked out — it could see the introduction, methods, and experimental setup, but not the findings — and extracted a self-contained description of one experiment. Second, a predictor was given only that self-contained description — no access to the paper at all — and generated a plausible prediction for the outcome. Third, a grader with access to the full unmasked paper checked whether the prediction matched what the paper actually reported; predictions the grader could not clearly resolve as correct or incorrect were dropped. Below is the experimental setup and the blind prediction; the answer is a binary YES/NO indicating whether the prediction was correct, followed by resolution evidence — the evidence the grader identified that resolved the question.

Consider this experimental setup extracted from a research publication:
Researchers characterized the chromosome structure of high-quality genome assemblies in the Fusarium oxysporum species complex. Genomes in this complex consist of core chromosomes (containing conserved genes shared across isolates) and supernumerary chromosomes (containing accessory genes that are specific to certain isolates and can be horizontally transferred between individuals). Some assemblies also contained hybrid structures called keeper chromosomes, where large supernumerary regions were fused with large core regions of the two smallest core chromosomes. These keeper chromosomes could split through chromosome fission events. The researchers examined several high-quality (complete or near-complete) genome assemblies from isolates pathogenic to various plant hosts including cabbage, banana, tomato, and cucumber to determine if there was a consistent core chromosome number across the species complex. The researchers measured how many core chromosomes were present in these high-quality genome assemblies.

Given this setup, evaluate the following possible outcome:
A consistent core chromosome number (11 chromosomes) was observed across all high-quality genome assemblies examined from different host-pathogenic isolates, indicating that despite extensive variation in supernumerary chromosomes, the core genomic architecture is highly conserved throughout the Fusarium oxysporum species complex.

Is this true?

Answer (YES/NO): YES